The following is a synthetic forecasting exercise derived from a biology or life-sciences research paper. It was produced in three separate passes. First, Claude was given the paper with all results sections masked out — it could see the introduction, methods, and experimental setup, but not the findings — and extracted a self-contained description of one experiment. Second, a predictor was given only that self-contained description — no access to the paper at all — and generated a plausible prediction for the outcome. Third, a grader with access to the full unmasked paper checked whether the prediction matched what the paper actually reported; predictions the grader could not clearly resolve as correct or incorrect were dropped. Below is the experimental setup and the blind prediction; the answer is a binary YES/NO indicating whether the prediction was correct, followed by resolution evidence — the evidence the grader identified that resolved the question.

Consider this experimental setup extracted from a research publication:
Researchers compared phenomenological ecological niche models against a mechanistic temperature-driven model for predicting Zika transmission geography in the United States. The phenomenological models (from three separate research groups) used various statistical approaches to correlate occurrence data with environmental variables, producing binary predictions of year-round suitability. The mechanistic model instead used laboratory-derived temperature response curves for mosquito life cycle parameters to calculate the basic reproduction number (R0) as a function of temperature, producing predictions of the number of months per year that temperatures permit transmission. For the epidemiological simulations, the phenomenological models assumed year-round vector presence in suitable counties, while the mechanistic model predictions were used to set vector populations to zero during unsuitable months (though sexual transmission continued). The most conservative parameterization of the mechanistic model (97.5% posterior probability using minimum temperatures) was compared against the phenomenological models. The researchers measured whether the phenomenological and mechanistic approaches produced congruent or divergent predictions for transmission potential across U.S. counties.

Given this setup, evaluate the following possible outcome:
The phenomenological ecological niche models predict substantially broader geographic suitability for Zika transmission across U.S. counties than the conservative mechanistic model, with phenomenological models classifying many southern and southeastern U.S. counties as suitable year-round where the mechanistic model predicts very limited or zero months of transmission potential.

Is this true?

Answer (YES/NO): NO